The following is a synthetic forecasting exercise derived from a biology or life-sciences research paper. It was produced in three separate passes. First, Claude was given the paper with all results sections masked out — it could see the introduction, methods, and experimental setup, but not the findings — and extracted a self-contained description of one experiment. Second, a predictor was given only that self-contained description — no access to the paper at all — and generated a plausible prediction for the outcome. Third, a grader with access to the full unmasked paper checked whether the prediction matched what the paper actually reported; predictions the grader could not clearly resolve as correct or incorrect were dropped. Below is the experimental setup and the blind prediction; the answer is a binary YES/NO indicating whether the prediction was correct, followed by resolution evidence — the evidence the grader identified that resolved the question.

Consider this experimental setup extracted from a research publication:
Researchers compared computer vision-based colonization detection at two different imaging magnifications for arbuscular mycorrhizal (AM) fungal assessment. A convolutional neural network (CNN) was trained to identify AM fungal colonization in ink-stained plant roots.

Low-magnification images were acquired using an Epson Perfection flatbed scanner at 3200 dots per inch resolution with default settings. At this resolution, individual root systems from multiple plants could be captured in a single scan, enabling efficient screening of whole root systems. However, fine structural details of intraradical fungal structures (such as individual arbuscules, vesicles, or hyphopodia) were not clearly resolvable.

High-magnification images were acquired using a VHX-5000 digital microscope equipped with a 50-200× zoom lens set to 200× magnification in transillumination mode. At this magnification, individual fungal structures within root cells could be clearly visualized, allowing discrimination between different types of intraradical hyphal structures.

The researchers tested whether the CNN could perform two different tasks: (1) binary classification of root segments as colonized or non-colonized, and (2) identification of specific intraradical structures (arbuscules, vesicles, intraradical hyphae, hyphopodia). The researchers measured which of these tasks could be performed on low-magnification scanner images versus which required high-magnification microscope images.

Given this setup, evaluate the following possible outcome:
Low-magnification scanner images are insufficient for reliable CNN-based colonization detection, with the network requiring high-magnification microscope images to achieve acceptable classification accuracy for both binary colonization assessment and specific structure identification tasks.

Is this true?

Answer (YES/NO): NO